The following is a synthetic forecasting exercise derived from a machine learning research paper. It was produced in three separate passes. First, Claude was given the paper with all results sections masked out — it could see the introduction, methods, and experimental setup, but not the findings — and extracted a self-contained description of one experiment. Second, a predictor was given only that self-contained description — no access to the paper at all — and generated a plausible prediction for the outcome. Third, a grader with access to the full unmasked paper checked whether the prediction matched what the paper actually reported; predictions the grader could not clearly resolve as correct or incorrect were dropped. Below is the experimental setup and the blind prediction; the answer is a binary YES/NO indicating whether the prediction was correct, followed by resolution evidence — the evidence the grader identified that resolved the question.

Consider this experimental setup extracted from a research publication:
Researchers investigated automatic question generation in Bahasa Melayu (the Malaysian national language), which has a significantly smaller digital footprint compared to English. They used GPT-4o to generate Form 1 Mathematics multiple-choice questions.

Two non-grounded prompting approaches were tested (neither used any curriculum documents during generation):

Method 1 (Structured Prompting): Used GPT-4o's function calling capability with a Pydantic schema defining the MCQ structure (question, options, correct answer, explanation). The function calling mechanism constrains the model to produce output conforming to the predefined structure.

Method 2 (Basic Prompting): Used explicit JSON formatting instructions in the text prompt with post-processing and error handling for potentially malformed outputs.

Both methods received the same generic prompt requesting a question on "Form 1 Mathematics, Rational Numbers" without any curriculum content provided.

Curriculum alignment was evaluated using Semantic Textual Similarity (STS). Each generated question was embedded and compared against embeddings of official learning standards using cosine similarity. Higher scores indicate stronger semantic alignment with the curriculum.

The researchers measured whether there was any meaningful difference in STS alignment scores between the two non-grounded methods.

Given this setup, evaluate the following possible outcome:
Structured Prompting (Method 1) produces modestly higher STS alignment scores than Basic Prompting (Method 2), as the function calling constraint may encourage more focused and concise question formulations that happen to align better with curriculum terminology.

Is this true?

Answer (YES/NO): YES